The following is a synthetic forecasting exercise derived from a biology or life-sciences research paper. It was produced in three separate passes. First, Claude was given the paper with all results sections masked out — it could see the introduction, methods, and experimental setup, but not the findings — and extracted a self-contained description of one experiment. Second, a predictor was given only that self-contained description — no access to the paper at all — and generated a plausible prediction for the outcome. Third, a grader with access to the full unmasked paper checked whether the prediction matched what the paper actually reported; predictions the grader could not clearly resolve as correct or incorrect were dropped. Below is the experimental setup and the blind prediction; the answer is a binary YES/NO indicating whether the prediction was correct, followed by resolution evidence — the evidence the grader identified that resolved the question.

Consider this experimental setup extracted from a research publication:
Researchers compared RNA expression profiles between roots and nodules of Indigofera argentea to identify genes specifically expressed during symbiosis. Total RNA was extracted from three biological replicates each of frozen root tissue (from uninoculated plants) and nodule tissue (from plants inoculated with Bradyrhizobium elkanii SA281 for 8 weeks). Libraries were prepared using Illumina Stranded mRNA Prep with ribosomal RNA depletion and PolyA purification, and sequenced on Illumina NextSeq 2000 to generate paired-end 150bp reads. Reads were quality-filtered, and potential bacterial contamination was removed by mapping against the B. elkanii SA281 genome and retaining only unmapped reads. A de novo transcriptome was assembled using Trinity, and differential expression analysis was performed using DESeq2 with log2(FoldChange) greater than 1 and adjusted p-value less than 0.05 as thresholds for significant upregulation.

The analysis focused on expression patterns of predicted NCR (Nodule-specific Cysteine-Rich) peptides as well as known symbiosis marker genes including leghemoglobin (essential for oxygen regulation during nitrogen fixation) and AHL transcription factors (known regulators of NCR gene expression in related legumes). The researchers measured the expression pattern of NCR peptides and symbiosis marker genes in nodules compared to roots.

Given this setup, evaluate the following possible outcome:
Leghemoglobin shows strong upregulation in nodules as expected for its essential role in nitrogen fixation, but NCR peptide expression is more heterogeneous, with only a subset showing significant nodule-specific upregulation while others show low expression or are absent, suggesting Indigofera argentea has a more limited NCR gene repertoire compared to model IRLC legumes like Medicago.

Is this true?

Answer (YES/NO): NO